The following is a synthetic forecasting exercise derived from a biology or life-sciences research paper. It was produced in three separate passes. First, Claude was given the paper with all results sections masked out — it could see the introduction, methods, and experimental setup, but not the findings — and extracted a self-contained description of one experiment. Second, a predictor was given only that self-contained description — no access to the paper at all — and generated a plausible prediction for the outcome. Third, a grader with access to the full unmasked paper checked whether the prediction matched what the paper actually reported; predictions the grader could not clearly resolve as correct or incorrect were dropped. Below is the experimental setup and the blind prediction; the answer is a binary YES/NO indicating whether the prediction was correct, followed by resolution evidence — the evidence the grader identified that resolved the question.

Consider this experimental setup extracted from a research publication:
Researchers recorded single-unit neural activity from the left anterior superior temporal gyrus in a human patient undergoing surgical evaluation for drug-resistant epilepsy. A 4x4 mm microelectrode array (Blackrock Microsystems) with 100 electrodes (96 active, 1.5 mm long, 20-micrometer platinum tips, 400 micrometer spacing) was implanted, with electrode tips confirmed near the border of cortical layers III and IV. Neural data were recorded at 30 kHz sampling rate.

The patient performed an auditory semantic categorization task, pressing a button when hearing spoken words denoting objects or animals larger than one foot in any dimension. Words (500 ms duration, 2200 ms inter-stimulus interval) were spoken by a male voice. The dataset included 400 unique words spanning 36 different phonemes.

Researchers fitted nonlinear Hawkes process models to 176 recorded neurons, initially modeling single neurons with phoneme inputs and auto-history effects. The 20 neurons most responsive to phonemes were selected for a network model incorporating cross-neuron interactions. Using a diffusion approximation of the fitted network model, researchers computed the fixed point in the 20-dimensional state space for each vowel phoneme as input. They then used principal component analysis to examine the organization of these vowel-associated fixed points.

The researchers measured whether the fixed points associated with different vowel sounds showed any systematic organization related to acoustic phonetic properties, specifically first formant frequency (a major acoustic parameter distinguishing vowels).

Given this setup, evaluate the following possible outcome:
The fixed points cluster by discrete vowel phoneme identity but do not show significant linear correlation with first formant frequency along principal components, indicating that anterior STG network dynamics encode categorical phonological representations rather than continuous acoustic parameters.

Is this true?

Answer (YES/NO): NO